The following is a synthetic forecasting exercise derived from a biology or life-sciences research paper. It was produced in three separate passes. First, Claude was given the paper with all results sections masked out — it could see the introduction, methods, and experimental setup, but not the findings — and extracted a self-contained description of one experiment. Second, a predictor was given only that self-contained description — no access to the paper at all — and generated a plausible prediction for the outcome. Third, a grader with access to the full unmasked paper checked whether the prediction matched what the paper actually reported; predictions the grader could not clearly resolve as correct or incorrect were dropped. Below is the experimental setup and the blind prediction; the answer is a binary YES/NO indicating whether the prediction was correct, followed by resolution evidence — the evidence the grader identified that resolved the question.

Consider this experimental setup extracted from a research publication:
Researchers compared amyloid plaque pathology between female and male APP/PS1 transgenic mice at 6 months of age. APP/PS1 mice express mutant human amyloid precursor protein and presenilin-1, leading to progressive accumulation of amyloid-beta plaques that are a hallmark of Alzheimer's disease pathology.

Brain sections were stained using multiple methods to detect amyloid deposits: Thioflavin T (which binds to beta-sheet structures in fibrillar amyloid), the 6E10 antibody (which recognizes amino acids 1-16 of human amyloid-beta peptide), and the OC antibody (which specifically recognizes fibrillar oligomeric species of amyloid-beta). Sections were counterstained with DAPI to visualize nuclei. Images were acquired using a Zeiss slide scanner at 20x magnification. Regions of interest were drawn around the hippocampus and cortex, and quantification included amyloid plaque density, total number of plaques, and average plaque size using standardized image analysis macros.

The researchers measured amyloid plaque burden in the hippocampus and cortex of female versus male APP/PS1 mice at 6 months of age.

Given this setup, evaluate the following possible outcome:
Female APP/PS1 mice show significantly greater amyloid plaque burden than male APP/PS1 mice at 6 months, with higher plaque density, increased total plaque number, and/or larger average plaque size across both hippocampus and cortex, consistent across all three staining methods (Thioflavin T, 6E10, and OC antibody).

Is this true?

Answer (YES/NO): YES